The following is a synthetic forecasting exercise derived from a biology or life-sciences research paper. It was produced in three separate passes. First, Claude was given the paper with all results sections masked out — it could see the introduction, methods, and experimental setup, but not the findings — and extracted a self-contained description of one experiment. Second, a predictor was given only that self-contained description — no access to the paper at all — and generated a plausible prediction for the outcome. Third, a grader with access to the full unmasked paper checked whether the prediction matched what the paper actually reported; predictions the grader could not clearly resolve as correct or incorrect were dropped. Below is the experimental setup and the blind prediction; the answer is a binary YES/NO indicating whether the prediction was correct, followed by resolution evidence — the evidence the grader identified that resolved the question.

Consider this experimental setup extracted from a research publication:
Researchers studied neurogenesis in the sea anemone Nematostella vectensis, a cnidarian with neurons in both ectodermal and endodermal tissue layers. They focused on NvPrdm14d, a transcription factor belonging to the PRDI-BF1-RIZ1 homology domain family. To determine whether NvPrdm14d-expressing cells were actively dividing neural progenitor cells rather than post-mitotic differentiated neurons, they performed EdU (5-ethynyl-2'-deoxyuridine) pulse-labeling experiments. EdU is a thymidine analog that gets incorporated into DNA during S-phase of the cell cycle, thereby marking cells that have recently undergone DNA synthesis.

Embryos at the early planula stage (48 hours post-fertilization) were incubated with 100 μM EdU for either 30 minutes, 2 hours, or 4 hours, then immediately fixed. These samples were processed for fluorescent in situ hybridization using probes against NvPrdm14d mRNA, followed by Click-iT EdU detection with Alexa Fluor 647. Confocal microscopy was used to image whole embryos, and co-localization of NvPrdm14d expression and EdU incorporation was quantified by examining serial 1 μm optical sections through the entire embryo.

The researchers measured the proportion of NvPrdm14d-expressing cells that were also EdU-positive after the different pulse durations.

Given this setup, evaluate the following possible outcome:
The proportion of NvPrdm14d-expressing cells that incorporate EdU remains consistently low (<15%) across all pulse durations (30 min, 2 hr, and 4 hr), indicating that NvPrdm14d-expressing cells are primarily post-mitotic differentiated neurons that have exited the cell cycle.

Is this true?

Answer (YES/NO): NO